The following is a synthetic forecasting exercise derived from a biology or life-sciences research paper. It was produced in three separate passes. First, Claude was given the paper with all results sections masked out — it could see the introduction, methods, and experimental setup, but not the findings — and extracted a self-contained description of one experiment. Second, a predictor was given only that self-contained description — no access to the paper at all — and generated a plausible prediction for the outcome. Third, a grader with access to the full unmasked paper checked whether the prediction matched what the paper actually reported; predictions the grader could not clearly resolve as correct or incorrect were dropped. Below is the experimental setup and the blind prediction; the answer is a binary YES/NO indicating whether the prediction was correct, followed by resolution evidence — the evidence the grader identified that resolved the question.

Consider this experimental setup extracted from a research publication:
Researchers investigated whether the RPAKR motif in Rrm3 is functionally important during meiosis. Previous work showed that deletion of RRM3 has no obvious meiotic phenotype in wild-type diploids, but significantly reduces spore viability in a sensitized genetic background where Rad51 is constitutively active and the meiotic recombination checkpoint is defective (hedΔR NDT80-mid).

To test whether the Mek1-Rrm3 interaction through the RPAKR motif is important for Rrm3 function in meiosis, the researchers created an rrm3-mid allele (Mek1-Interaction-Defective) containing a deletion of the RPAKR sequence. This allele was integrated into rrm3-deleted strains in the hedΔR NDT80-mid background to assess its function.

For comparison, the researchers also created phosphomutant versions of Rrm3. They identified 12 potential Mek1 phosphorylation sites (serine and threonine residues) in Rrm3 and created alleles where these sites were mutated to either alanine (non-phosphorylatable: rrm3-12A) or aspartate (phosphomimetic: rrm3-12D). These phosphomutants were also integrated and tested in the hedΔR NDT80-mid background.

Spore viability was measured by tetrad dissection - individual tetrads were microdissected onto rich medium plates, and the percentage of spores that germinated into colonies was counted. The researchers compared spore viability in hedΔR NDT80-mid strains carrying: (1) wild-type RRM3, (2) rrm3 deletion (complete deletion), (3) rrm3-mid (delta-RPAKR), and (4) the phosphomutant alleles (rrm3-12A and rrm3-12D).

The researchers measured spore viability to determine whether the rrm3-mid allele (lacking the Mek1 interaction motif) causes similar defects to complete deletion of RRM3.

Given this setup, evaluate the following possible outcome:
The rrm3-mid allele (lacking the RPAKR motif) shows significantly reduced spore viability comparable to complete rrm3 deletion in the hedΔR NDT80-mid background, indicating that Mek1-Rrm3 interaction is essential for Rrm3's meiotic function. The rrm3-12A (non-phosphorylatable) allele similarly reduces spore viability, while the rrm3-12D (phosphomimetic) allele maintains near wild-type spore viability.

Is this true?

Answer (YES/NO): NO